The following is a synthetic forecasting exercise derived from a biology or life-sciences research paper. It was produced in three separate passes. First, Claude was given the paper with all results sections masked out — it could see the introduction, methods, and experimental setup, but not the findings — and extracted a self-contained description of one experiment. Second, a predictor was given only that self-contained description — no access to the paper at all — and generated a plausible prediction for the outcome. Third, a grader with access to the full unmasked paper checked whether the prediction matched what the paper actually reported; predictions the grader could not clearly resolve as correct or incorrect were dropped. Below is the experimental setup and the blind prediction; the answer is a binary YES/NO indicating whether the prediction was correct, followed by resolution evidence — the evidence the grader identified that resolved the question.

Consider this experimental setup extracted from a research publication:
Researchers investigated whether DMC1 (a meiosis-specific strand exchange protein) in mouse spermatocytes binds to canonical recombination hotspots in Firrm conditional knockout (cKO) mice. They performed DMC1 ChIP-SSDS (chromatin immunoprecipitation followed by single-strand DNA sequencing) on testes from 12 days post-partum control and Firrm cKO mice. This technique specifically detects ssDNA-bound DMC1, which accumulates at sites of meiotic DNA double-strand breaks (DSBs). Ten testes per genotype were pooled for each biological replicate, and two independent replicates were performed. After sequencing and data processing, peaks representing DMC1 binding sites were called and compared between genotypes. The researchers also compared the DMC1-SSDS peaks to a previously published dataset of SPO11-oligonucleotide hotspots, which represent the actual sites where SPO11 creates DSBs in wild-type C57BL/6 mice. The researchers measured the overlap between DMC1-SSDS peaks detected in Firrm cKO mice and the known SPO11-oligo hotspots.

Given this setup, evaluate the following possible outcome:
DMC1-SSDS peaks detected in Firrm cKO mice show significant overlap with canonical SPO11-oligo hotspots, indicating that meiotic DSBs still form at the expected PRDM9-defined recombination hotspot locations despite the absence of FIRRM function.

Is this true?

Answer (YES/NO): YES